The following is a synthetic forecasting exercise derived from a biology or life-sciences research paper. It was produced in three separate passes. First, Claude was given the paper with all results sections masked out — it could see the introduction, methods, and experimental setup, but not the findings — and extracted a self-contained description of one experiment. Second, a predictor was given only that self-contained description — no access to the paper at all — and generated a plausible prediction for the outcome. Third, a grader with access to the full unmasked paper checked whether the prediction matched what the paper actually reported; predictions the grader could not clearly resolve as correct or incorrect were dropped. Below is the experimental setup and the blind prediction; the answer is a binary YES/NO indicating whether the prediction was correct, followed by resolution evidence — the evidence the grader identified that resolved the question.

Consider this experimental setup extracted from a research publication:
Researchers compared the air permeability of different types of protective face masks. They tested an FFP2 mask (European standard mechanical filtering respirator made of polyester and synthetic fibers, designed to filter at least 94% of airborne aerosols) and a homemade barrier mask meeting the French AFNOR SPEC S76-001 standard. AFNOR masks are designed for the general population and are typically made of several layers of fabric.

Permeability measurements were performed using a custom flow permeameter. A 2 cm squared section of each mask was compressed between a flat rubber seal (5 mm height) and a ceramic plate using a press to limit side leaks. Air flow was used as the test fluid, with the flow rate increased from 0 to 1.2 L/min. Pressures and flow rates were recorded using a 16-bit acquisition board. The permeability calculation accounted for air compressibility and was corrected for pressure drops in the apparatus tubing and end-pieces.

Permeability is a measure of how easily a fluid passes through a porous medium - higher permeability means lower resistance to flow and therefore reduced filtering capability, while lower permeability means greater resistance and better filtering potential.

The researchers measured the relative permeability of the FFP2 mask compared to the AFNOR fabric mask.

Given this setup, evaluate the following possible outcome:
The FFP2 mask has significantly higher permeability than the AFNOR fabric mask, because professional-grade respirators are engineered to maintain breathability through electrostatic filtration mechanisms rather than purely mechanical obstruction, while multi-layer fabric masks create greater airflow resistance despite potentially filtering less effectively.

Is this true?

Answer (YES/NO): NO